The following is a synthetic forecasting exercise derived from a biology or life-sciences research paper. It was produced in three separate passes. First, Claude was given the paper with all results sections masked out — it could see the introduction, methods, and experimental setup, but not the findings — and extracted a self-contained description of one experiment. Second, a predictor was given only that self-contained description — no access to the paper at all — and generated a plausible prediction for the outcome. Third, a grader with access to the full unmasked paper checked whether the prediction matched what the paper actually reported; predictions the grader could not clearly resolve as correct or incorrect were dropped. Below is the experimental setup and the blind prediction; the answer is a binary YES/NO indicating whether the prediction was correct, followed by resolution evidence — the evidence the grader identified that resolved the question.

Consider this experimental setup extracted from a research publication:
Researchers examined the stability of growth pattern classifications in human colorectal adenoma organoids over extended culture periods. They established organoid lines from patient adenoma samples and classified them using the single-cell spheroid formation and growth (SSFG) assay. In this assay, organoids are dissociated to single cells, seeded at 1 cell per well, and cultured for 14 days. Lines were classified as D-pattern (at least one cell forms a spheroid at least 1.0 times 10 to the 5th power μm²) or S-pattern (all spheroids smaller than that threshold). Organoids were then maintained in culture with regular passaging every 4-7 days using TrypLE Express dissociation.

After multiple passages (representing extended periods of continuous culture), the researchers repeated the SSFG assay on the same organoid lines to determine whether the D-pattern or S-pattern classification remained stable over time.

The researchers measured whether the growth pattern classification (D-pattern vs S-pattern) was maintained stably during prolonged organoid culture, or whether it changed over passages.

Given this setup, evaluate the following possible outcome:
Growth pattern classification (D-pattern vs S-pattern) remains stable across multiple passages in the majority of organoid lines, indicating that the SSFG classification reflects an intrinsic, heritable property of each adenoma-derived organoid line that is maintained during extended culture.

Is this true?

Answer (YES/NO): YES